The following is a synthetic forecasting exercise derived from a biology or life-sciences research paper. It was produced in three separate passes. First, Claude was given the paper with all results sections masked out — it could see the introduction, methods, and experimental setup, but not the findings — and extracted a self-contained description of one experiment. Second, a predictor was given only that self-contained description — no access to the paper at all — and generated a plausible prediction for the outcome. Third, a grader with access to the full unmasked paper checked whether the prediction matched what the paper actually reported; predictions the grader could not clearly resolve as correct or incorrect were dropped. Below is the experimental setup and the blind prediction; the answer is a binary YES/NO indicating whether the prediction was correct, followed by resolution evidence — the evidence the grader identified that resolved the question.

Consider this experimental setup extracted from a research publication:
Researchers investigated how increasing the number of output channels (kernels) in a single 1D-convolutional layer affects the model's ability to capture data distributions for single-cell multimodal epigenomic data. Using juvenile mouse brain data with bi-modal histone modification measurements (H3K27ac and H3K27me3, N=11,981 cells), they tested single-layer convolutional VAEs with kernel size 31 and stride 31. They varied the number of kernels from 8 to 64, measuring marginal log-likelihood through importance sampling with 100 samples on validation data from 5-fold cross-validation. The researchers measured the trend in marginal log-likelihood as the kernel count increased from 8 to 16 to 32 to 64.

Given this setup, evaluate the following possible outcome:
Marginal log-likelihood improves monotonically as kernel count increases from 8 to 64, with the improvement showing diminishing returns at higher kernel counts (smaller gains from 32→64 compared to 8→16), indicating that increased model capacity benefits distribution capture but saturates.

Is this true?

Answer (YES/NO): YES